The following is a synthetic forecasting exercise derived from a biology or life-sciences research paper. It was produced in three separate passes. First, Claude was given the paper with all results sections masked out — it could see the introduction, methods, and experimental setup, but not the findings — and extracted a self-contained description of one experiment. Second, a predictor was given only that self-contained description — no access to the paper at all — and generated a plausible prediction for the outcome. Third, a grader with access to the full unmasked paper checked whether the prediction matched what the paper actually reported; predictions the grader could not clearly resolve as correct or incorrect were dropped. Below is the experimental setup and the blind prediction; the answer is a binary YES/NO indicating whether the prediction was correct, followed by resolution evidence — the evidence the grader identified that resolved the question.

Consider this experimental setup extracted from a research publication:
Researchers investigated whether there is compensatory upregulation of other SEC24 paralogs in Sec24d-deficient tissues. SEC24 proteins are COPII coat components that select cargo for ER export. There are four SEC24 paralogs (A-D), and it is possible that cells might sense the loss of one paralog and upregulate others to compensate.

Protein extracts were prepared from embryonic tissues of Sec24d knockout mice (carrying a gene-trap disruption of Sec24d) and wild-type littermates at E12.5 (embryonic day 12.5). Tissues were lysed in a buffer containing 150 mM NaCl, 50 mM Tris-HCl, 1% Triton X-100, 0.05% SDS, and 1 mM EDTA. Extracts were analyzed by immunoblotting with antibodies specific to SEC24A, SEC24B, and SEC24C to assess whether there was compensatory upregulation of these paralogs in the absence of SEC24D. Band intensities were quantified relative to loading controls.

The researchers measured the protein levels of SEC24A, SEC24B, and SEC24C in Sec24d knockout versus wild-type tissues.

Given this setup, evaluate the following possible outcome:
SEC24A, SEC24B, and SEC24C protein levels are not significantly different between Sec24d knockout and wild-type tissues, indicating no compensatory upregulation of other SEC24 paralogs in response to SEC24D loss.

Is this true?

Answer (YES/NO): NO